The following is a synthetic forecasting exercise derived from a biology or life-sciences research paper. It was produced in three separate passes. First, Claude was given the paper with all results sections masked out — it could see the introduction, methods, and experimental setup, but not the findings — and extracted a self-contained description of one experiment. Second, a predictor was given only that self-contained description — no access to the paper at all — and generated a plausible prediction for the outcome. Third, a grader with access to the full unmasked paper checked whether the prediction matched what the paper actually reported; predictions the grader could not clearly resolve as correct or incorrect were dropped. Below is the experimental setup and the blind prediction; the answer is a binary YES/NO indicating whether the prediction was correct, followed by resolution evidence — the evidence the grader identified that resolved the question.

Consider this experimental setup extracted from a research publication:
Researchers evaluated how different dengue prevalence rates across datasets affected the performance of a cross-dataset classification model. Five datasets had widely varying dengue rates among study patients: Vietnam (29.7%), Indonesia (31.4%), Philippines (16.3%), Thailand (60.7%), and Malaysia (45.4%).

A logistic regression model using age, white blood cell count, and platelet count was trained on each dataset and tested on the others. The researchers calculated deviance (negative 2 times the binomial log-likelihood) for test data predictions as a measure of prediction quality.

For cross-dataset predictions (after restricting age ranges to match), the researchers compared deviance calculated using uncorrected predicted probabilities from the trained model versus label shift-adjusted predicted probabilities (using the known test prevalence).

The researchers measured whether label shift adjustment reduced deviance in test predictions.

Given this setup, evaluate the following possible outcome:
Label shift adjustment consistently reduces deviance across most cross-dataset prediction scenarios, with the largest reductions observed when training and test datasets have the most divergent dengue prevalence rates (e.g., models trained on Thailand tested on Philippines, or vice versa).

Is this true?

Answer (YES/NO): NO